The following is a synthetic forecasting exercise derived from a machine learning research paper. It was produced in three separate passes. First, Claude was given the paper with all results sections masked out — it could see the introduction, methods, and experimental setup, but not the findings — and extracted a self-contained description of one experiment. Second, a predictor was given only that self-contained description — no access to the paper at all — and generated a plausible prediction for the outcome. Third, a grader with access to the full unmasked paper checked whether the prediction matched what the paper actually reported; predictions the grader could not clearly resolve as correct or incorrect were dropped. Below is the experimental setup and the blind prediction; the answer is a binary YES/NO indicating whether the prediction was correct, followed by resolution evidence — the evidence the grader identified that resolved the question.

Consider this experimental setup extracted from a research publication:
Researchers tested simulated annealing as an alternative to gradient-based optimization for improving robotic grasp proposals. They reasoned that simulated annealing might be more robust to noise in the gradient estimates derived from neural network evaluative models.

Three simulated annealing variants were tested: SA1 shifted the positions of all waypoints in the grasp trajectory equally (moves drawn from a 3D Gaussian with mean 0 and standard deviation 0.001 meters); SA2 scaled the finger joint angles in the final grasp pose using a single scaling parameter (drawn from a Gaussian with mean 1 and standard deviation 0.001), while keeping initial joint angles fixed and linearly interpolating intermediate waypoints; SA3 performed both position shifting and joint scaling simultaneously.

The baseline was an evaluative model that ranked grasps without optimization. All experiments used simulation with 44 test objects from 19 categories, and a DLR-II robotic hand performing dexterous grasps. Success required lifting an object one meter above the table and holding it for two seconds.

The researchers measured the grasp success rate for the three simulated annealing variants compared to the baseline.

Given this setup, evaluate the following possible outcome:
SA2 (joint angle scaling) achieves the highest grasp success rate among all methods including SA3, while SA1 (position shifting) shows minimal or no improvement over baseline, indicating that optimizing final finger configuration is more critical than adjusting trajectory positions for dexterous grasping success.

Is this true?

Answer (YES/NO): NO